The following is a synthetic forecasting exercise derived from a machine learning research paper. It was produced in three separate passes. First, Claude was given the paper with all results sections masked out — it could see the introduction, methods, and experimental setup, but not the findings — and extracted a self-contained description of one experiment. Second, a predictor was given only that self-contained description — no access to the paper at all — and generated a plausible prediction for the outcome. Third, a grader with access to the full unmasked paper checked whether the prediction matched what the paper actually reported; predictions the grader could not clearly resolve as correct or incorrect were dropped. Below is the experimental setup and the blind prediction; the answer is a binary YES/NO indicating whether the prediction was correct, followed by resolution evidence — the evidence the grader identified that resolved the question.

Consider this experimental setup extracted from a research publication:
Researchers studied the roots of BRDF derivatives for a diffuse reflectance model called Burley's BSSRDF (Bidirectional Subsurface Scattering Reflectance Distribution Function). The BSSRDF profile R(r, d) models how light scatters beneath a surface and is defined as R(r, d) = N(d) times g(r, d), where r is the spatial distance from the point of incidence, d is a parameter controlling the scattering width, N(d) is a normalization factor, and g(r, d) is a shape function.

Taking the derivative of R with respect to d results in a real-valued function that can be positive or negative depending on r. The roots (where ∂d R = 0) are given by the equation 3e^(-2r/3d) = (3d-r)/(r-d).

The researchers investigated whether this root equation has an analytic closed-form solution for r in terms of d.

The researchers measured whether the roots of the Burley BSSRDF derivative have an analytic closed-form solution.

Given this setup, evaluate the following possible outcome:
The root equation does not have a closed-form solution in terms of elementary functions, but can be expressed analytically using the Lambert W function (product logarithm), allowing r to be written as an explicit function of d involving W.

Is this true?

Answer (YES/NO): NO